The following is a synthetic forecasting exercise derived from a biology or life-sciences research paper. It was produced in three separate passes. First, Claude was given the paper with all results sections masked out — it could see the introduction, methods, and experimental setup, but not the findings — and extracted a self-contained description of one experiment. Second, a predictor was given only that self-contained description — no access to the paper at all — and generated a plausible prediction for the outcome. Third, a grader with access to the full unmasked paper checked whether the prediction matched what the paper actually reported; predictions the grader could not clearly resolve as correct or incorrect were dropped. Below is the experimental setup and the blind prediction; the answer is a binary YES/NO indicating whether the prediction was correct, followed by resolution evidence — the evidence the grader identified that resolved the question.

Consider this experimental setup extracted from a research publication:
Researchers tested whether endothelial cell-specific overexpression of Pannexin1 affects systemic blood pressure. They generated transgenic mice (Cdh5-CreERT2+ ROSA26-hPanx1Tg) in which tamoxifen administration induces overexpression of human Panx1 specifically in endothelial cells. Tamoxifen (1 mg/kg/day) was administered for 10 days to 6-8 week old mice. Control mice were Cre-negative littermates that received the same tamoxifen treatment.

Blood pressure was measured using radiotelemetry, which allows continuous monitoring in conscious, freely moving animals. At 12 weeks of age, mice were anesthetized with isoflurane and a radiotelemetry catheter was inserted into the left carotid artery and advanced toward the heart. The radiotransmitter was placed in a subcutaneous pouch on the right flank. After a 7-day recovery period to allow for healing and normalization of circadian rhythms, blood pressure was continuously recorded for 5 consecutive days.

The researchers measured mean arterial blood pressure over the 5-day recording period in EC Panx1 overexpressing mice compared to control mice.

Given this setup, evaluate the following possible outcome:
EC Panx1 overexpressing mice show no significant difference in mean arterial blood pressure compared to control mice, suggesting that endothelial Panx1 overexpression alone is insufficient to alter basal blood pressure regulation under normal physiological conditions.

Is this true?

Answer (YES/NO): YES